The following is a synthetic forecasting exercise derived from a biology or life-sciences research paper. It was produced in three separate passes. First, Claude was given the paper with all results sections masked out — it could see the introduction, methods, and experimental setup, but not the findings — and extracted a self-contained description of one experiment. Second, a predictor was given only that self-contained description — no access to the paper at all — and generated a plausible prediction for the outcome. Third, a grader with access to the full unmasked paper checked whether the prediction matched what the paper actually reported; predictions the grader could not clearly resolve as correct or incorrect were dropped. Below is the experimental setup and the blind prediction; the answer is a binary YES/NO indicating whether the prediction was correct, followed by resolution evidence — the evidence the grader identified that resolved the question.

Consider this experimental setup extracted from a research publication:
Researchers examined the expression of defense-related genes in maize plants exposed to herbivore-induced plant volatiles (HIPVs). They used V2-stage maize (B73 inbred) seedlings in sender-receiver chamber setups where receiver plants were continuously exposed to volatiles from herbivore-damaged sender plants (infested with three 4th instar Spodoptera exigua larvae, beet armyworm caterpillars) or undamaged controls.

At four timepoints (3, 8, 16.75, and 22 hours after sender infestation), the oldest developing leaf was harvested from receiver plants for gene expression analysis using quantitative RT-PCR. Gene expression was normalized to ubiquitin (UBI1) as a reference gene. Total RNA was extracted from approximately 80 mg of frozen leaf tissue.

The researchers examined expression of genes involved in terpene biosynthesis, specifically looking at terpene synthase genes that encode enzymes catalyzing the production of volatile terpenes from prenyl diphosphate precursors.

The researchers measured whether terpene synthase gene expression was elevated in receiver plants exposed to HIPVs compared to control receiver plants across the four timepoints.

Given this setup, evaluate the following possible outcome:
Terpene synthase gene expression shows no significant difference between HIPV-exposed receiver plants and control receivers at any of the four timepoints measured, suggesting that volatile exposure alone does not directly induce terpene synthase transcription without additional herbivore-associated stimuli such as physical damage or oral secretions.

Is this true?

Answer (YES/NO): NO